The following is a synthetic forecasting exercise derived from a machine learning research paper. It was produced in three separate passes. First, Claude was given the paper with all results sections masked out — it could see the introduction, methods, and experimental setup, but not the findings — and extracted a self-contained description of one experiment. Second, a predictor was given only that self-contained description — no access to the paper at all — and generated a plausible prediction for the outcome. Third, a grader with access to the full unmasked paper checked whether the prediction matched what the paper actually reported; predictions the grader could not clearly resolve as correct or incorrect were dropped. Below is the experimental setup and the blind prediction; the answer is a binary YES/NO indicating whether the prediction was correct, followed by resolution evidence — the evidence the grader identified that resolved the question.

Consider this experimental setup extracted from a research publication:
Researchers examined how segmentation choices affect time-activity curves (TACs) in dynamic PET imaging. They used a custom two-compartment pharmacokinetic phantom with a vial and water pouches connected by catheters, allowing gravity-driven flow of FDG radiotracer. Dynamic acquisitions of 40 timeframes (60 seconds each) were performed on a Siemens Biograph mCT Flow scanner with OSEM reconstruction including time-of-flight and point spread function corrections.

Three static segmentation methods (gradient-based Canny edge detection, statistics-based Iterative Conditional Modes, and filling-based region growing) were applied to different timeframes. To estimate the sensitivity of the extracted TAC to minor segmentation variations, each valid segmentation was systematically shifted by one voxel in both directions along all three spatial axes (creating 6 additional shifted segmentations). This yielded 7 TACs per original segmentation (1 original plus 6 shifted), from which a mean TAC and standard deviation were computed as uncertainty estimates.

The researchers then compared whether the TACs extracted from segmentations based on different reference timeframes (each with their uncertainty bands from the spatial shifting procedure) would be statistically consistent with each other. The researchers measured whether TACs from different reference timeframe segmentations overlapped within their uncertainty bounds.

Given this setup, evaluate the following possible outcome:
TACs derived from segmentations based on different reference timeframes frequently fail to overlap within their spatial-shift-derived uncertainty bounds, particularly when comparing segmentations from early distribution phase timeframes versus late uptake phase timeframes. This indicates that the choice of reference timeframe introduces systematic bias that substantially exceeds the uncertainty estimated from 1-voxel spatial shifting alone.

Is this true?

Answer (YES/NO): NO